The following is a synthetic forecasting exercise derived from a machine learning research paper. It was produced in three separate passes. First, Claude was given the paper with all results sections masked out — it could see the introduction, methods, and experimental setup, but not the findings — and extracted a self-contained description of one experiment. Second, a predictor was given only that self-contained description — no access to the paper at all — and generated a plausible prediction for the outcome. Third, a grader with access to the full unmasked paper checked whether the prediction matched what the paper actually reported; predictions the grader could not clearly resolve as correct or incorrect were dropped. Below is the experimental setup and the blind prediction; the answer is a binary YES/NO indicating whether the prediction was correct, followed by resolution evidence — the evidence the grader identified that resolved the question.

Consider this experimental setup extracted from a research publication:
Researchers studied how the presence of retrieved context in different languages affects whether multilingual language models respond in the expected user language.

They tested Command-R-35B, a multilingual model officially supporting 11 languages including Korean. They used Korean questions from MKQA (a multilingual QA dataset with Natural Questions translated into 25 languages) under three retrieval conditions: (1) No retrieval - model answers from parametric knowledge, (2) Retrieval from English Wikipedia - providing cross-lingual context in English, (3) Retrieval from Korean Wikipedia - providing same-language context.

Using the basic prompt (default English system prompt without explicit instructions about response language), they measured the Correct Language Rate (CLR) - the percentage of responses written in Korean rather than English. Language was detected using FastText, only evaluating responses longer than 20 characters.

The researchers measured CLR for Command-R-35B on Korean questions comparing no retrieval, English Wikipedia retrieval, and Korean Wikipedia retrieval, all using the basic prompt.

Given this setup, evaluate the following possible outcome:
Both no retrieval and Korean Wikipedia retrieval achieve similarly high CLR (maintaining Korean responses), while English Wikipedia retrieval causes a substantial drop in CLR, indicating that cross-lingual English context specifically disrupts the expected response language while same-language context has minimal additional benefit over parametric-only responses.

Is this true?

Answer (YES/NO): YES